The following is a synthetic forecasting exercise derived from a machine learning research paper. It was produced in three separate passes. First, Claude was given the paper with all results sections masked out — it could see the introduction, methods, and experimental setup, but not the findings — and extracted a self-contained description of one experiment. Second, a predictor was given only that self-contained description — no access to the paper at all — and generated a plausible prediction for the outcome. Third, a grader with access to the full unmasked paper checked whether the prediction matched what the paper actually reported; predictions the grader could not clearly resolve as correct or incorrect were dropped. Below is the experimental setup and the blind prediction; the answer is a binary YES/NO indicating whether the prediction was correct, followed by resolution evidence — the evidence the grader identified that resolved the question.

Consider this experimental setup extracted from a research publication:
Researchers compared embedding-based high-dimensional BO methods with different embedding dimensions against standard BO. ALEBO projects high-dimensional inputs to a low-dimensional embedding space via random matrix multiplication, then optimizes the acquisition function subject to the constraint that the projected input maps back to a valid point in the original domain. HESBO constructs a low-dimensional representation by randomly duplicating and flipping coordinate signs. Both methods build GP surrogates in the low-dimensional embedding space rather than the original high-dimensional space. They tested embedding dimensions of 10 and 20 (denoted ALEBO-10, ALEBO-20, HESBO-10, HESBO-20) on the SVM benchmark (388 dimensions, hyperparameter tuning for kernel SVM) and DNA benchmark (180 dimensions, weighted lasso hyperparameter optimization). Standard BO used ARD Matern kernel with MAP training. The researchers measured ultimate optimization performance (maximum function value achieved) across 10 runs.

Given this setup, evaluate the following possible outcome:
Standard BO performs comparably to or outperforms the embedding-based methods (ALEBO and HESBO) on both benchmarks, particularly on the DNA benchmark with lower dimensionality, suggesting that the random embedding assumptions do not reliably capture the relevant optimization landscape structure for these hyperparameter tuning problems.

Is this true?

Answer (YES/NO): YES